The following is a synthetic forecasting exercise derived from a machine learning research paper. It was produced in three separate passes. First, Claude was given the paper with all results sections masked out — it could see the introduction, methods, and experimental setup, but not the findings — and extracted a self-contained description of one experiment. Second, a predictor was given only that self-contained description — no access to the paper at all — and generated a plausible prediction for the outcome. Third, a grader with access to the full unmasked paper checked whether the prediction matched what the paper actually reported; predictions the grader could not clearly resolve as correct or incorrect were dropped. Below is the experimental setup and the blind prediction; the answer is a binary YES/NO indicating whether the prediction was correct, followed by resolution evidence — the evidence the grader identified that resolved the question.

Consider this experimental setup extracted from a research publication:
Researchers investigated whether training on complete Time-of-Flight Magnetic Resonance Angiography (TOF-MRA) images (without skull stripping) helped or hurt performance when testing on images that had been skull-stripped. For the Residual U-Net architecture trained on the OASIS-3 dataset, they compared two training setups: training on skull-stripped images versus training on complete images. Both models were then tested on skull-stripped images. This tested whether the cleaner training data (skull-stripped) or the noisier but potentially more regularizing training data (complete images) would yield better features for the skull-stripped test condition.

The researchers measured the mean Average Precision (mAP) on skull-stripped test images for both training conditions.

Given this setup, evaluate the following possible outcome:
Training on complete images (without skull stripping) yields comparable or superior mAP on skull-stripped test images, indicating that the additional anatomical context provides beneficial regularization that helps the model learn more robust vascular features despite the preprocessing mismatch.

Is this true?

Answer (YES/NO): NO